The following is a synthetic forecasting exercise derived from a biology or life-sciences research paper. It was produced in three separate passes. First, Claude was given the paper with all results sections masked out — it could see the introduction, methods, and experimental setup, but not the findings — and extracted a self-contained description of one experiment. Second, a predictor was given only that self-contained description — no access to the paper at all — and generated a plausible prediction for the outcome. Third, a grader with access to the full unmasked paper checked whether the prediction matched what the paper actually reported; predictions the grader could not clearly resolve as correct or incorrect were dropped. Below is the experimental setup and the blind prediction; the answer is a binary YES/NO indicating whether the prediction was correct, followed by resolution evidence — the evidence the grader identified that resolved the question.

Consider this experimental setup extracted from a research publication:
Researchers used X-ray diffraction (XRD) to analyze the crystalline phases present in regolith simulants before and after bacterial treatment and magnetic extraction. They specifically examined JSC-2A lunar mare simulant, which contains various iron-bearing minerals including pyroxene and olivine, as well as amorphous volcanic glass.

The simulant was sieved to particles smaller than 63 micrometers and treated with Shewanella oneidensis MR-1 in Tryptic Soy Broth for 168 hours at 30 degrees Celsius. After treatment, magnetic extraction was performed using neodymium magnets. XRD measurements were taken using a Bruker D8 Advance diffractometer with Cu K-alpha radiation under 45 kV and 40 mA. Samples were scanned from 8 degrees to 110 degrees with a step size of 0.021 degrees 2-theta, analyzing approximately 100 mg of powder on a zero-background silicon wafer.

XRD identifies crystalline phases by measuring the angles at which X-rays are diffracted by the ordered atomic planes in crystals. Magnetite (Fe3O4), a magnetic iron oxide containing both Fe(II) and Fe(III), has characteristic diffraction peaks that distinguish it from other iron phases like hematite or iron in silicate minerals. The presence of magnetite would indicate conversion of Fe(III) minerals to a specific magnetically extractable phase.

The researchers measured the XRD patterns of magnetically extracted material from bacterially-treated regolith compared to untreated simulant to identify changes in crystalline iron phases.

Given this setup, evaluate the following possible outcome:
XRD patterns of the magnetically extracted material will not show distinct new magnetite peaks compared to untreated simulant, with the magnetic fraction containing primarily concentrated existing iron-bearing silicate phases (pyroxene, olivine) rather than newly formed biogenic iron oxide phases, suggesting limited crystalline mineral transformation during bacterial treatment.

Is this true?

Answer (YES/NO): NO